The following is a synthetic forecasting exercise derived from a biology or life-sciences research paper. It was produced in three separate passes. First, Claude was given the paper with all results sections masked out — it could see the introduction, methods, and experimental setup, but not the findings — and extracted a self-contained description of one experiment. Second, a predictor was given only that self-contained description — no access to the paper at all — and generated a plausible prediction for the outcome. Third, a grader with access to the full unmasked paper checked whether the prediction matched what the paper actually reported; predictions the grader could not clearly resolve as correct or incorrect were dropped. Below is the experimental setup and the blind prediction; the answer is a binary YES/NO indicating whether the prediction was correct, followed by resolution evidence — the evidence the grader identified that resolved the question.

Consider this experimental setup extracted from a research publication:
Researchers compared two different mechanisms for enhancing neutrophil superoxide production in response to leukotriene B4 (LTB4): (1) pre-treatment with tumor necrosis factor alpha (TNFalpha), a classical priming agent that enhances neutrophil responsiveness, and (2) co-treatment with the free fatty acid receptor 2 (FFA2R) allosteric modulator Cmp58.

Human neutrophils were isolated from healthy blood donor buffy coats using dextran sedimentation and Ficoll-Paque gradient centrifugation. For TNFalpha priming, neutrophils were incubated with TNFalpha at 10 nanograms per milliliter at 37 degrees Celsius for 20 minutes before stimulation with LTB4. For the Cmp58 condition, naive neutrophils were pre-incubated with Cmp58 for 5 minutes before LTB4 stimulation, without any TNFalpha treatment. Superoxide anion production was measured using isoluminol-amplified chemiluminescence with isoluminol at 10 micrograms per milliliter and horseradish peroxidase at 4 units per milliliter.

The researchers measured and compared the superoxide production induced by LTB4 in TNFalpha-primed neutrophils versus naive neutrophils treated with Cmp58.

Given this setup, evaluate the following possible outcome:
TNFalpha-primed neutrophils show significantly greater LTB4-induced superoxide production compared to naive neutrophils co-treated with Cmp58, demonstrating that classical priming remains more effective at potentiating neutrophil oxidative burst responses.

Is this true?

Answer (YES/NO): NO